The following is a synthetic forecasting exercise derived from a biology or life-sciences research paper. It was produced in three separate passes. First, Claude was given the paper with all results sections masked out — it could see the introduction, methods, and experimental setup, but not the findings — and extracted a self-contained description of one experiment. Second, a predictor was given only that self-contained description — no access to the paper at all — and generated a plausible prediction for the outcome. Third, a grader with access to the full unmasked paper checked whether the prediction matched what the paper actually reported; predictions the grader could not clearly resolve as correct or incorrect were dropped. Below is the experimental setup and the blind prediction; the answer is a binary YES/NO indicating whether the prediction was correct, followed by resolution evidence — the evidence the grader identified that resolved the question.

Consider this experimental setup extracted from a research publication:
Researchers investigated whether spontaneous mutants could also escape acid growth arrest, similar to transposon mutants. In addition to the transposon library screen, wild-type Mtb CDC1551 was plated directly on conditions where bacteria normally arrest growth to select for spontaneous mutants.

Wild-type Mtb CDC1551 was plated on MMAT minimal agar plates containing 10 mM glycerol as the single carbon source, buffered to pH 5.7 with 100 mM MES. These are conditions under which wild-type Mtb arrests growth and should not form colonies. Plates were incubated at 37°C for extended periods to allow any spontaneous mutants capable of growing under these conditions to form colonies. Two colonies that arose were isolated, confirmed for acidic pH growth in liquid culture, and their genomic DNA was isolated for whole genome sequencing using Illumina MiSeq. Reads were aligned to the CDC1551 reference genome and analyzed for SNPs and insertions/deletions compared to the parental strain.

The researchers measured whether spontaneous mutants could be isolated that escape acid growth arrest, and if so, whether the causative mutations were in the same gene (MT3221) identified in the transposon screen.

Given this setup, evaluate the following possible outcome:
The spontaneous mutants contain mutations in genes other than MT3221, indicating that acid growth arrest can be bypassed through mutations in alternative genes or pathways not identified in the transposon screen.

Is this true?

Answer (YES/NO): NO